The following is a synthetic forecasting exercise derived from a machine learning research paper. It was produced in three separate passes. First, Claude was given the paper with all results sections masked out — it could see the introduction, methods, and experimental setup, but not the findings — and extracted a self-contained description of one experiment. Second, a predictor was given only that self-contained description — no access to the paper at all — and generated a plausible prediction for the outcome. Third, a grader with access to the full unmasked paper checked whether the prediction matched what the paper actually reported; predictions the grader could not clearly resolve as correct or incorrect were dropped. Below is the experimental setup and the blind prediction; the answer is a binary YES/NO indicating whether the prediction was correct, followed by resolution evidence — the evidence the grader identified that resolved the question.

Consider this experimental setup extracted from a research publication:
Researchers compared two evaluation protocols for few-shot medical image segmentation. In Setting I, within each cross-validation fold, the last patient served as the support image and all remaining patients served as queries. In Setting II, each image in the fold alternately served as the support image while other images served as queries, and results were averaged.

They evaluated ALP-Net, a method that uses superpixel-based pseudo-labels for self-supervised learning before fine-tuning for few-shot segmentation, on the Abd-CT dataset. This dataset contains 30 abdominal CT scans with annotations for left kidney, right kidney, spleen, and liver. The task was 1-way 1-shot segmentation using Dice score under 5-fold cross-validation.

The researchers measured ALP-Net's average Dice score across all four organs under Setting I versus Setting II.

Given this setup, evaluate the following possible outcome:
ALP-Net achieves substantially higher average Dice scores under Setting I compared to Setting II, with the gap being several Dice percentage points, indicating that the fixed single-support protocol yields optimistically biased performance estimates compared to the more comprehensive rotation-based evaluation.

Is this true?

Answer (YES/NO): NO